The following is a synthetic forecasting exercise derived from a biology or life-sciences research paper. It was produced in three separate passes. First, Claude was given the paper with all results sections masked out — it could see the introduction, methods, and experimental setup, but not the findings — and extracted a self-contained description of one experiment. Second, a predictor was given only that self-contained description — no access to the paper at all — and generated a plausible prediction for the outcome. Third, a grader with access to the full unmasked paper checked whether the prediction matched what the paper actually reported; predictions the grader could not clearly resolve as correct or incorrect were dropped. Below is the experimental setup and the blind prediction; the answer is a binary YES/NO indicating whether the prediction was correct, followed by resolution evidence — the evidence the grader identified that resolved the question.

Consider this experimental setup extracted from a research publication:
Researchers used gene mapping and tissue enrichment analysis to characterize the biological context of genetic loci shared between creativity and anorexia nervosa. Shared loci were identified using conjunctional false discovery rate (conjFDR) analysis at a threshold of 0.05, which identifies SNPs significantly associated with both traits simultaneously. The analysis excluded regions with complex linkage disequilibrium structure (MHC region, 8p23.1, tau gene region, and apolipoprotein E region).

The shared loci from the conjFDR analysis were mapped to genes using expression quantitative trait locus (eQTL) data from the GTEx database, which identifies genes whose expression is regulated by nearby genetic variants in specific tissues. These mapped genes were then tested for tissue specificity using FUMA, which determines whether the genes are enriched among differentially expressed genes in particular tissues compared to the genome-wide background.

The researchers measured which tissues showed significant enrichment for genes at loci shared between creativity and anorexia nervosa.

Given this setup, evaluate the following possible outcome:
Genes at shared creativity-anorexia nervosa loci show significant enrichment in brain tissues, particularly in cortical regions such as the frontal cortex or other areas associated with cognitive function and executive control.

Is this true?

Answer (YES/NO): NO